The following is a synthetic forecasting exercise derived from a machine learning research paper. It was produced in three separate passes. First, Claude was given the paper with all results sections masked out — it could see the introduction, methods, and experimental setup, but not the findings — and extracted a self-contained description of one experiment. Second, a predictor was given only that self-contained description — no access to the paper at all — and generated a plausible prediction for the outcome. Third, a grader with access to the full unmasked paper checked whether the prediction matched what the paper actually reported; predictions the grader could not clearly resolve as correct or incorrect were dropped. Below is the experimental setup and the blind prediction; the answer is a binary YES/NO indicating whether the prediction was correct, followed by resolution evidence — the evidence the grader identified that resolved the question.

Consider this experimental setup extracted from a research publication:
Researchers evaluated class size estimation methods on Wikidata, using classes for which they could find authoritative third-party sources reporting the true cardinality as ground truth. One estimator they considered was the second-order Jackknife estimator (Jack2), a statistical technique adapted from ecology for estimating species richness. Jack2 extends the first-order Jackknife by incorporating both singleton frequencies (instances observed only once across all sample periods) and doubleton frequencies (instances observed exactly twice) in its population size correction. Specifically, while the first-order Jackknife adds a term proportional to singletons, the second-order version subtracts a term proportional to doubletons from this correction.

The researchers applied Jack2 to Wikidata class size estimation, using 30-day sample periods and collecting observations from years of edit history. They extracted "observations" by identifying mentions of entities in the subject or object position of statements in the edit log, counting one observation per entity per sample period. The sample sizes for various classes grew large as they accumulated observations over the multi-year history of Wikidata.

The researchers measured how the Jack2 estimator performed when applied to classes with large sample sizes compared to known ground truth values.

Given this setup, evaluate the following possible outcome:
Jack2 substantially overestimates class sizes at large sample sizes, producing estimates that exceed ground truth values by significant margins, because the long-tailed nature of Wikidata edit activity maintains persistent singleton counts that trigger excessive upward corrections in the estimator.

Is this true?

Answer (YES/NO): YES